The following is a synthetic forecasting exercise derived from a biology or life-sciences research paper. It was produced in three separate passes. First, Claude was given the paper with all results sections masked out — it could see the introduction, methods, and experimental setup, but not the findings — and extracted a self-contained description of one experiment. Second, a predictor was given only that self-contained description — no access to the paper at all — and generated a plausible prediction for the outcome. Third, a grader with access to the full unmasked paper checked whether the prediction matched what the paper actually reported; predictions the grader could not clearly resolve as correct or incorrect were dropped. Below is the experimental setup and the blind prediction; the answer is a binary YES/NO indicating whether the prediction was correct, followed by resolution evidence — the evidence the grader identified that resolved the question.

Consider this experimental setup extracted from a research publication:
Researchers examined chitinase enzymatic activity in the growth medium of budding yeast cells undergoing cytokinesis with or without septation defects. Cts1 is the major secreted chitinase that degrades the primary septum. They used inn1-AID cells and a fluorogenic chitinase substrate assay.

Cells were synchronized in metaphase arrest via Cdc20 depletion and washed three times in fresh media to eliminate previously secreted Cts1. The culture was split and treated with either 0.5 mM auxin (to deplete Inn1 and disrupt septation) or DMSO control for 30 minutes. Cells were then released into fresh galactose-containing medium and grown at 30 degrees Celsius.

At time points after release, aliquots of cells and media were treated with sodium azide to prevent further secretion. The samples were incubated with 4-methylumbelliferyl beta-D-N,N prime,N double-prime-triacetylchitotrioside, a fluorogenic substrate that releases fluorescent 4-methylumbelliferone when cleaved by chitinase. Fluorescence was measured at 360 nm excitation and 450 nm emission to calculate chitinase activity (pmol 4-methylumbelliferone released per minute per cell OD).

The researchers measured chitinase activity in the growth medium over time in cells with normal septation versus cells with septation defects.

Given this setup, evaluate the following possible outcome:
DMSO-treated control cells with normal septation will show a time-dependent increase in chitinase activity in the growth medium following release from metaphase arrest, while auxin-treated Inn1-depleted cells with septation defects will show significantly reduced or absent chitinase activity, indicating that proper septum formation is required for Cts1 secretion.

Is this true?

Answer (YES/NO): YES